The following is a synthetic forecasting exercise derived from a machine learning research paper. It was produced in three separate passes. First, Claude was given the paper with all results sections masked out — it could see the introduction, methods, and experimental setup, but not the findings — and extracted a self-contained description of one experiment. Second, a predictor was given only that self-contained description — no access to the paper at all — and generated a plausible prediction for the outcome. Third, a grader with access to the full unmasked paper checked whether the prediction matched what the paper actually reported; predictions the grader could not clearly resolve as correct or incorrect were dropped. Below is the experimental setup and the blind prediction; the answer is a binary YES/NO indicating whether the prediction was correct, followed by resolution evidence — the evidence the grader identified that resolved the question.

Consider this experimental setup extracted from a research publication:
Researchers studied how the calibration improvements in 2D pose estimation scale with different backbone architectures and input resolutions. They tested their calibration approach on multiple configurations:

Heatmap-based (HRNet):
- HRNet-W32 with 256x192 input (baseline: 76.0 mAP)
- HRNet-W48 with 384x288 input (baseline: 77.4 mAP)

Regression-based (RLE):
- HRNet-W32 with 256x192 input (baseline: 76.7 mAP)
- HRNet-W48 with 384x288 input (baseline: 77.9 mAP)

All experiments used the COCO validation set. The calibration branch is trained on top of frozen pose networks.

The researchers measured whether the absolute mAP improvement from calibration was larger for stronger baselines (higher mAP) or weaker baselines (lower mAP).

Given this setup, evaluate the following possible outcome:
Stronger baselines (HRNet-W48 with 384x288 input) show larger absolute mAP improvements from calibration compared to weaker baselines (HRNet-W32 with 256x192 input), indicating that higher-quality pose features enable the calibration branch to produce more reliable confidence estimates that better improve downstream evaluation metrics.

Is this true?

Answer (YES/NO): NO